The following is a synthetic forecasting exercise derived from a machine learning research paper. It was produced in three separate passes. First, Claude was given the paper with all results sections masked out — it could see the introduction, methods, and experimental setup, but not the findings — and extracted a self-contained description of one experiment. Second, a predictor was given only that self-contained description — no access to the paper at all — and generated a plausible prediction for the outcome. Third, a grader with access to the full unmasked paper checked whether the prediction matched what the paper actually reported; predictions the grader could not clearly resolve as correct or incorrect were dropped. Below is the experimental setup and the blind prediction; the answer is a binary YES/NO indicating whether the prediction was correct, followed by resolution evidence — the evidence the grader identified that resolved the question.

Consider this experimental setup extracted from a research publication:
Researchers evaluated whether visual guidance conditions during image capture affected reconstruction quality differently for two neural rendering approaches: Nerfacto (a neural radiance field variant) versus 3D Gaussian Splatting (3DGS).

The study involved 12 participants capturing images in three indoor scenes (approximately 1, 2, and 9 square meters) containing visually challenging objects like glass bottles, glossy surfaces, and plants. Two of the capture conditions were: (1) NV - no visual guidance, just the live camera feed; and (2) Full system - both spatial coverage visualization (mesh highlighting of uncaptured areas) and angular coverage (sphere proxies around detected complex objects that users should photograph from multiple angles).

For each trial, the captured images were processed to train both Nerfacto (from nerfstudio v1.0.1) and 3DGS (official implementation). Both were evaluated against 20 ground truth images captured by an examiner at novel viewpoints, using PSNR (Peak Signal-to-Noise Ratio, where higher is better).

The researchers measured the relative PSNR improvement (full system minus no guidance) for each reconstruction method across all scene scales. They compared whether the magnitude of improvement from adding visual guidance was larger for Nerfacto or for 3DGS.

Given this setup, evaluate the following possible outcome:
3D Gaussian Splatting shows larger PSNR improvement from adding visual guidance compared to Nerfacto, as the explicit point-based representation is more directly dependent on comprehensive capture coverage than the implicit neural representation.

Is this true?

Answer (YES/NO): YES